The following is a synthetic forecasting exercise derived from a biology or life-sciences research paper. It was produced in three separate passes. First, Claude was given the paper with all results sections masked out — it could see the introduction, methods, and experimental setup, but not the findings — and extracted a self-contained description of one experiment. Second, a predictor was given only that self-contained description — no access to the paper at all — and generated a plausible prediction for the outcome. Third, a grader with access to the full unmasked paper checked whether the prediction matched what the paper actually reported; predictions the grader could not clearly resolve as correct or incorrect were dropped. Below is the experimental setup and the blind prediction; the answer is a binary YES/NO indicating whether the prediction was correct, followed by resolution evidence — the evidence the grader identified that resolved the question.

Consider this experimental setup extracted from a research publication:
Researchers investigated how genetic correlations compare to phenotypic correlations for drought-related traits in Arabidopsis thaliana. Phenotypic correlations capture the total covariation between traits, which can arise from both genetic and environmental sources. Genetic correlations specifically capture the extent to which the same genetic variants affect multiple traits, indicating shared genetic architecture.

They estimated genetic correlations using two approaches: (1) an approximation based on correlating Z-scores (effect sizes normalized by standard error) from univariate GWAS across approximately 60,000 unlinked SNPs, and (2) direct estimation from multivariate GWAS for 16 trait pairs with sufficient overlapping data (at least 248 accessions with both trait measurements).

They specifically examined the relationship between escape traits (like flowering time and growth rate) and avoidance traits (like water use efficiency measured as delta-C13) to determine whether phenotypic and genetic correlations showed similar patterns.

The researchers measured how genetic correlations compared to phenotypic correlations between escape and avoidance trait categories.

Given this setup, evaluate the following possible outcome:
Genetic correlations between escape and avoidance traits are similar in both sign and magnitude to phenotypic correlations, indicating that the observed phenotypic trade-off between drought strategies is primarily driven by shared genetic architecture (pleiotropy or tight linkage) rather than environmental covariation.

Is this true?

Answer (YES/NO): YES